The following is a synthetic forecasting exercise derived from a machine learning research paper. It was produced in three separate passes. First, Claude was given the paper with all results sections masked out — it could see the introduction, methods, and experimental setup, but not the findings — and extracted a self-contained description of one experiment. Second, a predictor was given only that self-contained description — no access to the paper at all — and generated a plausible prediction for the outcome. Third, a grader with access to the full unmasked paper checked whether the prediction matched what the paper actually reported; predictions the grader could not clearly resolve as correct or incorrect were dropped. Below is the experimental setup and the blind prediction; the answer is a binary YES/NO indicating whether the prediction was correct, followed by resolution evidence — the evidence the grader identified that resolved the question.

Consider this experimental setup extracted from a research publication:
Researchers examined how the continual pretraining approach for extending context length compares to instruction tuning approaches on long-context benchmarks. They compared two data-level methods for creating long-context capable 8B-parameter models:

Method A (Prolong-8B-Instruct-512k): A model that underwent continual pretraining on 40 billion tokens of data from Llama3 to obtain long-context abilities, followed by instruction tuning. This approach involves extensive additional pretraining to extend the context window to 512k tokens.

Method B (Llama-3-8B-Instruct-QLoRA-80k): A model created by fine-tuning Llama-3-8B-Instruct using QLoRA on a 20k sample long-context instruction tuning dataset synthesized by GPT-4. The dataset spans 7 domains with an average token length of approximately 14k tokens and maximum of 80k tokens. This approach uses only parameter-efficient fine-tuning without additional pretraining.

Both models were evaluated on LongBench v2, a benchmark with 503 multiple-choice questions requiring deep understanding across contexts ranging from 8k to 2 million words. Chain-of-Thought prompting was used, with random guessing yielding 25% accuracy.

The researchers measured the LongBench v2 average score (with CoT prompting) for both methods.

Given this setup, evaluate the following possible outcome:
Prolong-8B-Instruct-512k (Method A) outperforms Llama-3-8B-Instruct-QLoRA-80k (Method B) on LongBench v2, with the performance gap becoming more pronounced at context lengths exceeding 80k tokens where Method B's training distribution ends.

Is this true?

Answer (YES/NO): NO